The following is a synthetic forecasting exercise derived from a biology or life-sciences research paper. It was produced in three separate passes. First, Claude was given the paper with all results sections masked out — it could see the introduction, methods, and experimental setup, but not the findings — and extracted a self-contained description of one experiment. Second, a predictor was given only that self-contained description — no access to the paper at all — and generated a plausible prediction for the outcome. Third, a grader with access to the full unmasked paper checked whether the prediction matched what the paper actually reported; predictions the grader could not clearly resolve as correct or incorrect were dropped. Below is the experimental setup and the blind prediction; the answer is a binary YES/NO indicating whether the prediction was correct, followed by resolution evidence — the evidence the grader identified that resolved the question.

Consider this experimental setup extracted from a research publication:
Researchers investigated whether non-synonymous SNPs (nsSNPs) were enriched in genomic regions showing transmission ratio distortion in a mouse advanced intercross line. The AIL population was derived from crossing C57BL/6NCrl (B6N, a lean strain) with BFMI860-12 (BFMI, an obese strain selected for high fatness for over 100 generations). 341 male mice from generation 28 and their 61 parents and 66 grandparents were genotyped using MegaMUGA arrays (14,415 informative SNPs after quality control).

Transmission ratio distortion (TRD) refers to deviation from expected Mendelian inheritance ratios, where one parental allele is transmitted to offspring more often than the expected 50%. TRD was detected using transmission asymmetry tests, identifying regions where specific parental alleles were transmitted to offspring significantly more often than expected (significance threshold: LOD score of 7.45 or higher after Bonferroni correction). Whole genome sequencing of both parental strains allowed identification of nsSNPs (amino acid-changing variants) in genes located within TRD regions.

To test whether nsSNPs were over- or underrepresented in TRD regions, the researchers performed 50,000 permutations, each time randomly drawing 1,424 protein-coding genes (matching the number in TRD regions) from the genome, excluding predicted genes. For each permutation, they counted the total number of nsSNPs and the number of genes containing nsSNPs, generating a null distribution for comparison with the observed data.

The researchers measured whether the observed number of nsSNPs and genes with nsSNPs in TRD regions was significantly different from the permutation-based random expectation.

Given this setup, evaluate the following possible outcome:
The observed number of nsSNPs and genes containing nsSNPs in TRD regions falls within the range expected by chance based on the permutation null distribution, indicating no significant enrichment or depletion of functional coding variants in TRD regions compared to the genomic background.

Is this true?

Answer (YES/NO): NO